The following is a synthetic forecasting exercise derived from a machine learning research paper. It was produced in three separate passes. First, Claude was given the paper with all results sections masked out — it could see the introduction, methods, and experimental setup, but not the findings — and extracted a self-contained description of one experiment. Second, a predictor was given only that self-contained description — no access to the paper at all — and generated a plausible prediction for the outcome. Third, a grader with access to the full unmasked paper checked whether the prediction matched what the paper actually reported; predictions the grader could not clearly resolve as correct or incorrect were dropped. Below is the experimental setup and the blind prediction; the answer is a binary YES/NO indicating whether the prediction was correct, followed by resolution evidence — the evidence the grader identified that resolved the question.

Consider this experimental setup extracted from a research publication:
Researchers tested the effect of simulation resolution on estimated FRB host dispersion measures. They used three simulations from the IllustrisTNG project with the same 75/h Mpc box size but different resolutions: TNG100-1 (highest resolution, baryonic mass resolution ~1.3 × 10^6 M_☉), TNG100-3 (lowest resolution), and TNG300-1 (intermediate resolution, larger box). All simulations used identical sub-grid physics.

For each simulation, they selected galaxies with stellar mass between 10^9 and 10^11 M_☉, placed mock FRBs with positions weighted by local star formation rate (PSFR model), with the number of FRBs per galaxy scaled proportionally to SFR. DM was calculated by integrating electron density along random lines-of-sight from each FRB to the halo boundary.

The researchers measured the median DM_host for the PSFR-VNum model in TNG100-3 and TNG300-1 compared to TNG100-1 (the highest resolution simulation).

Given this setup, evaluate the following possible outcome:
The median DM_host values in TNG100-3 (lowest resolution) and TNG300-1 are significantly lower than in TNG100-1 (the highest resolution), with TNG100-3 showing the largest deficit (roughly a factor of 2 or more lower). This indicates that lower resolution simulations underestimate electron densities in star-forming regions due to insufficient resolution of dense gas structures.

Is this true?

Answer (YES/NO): NO